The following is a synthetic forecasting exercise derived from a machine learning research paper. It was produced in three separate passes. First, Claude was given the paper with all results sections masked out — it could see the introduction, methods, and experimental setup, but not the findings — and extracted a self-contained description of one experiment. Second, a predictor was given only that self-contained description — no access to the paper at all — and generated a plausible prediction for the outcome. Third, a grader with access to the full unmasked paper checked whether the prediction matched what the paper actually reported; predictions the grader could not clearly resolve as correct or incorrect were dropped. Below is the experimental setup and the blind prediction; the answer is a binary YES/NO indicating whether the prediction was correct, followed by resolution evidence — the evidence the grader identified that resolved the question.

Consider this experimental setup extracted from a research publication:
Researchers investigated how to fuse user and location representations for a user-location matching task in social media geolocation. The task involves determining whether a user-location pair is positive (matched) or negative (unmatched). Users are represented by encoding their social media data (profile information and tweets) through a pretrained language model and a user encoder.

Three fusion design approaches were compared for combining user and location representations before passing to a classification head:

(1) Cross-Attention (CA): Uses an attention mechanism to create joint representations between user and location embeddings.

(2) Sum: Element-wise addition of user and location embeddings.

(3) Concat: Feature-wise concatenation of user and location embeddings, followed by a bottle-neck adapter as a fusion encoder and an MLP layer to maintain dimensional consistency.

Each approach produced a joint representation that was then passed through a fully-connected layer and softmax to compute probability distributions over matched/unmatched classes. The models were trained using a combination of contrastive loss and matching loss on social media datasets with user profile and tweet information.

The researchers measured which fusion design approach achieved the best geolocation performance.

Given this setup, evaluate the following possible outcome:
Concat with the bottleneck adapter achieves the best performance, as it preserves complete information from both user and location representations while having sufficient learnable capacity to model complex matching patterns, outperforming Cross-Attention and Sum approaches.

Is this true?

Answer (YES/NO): YES